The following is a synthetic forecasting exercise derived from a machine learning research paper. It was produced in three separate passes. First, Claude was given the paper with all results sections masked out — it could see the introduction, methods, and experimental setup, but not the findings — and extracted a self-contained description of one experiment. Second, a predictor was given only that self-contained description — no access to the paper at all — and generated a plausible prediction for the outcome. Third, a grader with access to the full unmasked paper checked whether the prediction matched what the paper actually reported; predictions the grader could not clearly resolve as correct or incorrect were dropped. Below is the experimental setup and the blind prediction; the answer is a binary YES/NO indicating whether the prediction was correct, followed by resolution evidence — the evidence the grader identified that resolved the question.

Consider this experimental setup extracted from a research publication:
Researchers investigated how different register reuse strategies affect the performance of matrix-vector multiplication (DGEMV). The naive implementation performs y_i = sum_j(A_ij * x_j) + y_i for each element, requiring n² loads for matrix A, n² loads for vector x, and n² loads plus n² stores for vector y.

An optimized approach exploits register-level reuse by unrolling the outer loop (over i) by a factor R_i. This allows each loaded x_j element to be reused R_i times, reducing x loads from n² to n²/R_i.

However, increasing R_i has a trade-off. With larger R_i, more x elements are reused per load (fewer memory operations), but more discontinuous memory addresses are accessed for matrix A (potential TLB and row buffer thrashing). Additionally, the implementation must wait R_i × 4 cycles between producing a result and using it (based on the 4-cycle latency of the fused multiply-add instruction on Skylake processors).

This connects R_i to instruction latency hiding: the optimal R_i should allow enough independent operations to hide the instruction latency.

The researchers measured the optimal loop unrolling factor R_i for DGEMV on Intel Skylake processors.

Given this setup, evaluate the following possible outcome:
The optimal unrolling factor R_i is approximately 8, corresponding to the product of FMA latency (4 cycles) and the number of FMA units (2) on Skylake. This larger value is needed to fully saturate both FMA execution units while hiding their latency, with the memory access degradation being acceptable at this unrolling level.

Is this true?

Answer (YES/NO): NO